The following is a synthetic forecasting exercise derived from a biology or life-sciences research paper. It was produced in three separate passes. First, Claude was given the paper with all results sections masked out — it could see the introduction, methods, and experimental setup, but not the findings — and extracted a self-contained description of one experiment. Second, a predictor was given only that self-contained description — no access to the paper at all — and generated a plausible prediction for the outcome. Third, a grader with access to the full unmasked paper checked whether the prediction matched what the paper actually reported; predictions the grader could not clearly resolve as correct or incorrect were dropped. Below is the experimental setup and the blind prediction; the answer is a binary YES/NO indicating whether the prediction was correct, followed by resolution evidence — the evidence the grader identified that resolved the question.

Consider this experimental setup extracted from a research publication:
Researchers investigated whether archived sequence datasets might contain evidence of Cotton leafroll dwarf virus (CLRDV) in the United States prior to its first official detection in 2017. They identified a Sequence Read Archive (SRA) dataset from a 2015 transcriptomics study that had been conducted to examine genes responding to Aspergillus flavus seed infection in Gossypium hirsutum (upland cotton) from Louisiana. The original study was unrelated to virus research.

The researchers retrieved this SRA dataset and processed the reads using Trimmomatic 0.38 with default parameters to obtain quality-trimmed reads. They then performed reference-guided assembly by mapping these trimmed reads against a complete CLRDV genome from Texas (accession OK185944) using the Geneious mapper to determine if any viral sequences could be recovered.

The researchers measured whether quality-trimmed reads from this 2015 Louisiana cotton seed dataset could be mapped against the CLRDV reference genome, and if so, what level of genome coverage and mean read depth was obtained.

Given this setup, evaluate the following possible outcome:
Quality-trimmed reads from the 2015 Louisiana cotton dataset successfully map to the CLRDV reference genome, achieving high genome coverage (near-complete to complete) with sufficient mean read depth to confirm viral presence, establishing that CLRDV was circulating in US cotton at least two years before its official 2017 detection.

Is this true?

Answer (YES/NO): YES